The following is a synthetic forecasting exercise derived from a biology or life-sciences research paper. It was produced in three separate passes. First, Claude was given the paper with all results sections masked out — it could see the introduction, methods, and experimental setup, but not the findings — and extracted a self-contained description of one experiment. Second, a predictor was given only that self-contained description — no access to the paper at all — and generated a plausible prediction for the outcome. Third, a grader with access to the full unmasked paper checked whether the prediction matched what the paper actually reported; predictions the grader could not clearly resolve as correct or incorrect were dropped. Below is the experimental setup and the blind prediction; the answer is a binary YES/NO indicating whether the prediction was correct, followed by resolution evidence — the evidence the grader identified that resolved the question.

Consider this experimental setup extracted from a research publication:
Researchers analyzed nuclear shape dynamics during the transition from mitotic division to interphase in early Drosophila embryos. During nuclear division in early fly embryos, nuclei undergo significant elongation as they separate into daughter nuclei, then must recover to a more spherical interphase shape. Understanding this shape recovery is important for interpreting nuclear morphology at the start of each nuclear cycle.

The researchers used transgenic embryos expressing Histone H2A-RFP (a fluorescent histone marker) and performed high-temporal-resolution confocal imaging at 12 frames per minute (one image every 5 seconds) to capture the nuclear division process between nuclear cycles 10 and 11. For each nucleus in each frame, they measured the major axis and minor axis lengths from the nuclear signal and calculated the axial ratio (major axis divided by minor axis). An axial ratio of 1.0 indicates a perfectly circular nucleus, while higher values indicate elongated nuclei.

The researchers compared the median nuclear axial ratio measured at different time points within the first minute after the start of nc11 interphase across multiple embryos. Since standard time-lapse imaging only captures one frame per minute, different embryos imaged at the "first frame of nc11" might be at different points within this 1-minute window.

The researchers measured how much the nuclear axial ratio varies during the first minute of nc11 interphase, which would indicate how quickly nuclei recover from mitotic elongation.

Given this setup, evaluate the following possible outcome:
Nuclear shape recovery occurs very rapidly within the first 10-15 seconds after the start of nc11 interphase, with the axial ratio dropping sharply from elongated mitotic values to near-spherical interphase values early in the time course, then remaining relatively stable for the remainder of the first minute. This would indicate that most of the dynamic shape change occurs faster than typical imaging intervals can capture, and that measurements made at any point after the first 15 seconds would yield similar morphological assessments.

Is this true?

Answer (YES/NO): NO